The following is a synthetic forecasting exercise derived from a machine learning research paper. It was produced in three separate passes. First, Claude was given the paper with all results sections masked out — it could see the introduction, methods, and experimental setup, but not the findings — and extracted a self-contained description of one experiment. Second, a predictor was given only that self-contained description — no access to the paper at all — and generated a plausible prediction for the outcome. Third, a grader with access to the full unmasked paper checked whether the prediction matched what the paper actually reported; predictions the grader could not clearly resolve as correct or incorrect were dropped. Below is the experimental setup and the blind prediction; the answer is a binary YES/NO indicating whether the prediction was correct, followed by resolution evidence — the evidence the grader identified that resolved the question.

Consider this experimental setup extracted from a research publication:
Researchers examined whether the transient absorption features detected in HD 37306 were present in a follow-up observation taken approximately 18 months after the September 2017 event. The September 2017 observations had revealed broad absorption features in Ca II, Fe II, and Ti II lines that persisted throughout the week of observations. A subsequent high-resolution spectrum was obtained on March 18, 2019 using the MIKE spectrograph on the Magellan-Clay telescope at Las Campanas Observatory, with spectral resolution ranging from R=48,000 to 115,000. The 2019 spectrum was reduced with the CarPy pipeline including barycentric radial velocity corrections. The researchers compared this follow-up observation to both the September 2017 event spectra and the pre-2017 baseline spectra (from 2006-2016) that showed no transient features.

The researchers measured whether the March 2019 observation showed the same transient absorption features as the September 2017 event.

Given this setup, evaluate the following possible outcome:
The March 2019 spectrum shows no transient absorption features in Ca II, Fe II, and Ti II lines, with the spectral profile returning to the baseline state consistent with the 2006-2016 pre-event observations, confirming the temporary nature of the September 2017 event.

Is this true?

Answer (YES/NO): YES